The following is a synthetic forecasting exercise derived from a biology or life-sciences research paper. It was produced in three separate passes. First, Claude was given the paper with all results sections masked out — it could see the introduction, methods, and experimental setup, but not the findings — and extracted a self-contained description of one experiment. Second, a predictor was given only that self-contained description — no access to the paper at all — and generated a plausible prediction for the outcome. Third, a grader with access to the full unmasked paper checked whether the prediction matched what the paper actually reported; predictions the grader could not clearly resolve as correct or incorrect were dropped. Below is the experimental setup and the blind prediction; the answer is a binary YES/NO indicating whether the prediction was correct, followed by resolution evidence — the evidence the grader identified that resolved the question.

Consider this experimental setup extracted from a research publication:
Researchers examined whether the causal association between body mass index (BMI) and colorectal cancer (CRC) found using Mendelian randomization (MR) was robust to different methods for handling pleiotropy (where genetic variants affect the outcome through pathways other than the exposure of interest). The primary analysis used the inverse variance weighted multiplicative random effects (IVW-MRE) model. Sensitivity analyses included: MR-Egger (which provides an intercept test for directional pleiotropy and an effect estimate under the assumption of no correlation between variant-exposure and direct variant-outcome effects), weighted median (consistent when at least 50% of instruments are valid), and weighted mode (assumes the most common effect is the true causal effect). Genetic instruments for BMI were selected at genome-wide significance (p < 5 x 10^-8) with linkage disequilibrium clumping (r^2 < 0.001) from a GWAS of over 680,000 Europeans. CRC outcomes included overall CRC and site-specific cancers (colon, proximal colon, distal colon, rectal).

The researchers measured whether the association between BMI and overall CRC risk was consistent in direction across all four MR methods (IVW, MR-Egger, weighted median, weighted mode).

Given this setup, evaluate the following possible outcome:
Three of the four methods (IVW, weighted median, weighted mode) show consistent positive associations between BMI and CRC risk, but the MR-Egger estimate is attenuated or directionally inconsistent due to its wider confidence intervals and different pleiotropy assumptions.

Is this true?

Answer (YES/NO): NO